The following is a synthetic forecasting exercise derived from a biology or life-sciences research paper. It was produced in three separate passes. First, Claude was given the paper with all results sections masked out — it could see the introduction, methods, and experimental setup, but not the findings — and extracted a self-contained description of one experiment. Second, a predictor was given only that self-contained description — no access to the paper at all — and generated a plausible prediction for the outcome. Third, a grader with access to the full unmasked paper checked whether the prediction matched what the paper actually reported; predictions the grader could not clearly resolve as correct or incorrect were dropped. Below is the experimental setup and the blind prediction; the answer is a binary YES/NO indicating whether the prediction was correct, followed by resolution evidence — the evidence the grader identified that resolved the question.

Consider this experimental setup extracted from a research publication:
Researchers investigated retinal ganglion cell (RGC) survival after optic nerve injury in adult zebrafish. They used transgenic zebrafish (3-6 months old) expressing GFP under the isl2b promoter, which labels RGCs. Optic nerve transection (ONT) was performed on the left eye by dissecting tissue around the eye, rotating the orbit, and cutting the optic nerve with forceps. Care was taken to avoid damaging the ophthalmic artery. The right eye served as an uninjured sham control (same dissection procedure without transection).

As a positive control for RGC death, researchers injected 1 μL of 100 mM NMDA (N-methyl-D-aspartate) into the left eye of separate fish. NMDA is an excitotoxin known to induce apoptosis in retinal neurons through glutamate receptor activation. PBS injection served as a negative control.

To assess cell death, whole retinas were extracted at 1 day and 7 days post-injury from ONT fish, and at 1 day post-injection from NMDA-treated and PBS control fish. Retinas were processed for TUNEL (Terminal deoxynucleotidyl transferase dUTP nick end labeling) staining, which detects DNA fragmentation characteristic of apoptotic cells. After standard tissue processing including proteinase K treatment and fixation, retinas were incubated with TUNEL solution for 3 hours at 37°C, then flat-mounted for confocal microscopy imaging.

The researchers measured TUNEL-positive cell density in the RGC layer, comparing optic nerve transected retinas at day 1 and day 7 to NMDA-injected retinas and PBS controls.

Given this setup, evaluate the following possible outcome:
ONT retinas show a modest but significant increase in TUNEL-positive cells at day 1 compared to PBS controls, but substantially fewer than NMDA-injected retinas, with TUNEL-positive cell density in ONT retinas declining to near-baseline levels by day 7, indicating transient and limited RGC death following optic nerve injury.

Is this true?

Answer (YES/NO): NO